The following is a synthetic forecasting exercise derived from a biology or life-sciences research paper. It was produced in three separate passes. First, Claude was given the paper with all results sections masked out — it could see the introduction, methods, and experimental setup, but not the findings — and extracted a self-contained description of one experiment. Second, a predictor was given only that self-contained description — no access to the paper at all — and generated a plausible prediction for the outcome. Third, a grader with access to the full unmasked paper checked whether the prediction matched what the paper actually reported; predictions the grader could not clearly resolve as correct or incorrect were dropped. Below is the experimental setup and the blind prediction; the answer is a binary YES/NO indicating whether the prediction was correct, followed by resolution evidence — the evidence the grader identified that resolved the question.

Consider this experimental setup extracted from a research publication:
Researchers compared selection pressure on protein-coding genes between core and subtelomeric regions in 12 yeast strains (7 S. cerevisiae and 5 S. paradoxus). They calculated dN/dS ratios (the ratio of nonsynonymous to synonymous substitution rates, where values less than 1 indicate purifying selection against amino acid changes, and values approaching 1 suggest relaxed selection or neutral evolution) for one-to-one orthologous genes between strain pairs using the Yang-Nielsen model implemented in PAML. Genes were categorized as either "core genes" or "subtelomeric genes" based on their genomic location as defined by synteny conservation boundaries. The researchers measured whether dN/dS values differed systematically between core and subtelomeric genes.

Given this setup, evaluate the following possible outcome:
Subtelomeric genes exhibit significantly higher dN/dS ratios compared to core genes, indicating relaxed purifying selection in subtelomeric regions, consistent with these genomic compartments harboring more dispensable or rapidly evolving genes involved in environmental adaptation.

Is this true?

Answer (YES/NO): YES